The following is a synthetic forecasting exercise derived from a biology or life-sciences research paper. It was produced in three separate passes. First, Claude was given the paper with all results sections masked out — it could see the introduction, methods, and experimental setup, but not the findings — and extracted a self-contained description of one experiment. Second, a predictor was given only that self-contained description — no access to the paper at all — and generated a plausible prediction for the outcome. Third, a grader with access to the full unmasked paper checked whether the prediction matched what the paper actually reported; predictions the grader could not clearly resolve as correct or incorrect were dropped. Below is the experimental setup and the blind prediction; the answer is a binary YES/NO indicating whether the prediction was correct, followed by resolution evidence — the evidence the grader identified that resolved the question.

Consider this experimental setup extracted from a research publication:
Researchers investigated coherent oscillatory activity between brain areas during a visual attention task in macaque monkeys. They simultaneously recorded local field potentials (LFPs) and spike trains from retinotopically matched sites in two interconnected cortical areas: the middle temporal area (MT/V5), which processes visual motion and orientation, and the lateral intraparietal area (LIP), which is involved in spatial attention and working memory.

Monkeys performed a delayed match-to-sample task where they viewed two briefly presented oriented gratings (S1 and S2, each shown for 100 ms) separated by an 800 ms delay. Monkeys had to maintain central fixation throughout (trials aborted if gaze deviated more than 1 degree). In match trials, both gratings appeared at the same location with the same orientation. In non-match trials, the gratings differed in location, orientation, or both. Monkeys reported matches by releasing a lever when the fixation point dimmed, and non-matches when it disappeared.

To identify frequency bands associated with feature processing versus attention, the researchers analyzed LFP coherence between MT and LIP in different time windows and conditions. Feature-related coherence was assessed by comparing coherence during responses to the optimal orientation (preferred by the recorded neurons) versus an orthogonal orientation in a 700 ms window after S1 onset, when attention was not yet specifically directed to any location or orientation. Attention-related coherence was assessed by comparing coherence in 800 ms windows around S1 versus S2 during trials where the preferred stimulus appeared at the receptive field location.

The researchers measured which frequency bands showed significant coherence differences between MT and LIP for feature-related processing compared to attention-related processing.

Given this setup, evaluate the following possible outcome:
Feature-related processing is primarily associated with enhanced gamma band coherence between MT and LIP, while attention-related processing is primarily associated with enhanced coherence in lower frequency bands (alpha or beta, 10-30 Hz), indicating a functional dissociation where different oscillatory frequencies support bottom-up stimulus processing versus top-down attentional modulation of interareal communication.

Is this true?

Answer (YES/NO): NO